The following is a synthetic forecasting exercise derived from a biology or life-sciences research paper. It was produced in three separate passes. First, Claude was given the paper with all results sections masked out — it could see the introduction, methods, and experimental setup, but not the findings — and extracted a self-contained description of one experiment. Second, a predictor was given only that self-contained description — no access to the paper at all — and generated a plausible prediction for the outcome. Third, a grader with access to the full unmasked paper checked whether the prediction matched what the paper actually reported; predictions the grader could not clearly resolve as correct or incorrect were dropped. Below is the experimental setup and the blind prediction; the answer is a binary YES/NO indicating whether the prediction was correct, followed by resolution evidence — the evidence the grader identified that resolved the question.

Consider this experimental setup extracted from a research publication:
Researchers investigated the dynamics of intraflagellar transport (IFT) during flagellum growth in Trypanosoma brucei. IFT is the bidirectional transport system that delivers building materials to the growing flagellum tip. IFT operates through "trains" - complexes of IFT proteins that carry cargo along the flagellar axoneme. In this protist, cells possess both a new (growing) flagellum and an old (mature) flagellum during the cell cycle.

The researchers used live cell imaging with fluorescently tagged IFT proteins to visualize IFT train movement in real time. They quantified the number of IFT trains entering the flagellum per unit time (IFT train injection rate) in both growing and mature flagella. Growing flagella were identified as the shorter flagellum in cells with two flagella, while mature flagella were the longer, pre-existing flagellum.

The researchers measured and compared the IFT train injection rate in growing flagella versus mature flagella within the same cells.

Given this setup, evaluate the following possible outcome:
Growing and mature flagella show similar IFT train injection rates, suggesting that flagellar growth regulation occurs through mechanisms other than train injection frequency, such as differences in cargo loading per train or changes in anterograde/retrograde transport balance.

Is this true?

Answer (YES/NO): YES